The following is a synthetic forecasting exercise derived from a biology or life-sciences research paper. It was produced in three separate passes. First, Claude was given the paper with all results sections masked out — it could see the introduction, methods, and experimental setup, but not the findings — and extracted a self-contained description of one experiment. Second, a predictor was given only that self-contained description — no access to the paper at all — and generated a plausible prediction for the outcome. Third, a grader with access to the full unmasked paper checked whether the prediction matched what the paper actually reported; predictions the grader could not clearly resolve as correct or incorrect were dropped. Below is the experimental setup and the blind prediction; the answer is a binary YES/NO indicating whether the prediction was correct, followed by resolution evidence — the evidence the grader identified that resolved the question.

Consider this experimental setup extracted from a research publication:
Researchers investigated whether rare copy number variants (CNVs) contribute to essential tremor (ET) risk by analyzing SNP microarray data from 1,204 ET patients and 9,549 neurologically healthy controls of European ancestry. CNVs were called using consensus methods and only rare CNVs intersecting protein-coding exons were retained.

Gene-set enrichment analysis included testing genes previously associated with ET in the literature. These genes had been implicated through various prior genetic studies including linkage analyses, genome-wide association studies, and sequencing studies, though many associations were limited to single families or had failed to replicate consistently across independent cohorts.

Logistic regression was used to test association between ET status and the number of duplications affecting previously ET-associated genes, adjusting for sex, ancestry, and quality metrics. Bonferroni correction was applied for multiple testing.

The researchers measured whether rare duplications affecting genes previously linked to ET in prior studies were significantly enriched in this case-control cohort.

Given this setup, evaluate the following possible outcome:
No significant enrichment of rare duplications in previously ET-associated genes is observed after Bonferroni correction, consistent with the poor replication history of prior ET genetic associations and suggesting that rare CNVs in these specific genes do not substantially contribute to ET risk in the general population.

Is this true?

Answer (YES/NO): YES